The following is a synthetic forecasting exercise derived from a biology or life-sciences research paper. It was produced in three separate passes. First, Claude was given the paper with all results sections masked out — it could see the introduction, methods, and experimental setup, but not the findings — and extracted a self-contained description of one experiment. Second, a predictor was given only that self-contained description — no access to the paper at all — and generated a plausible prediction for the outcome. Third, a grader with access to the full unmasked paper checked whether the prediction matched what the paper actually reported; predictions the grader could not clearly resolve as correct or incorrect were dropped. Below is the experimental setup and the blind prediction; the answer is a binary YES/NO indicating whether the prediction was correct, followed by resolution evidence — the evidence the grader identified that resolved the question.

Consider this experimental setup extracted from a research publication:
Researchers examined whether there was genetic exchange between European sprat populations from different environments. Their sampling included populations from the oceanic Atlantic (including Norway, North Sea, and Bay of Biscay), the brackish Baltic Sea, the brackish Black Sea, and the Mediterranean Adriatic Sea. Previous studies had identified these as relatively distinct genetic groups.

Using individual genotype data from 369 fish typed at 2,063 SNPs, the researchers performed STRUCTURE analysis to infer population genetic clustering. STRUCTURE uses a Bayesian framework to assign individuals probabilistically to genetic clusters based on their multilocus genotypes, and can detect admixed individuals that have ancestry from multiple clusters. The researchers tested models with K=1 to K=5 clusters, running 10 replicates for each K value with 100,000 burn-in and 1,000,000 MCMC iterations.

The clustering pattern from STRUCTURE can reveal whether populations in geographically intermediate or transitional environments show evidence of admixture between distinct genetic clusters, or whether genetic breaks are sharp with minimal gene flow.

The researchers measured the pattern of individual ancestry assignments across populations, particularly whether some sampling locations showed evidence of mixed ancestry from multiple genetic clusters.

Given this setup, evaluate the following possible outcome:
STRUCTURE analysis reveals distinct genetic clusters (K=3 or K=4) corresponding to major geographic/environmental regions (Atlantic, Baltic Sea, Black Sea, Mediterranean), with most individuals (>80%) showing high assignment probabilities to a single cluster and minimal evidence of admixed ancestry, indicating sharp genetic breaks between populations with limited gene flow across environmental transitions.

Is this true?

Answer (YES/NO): NO